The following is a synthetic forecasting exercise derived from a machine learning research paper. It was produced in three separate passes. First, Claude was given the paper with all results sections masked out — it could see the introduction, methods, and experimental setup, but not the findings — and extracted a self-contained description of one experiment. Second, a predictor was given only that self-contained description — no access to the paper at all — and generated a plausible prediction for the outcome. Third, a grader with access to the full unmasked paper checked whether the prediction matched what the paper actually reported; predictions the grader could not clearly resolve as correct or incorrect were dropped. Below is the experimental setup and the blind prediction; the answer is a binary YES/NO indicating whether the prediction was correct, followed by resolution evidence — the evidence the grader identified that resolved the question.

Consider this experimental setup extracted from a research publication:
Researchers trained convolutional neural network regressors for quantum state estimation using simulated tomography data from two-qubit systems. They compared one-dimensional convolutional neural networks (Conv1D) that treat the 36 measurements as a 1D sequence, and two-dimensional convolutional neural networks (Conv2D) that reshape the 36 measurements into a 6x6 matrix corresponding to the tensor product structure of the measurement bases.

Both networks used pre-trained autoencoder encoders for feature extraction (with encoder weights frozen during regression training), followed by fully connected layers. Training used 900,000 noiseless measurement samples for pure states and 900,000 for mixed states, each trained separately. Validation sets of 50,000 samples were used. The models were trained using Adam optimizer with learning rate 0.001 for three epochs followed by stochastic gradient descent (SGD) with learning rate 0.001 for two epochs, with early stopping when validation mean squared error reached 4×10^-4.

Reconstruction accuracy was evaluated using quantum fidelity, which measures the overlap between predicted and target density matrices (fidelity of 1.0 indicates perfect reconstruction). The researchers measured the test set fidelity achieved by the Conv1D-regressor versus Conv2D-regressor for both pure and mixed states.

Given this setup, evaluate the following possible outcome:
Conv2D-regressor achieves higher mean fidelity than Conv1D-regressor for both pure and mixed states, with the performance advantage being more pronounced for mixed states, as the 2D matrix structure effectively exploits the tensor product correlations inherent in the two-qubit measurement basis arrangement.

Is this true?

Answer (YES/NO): NO